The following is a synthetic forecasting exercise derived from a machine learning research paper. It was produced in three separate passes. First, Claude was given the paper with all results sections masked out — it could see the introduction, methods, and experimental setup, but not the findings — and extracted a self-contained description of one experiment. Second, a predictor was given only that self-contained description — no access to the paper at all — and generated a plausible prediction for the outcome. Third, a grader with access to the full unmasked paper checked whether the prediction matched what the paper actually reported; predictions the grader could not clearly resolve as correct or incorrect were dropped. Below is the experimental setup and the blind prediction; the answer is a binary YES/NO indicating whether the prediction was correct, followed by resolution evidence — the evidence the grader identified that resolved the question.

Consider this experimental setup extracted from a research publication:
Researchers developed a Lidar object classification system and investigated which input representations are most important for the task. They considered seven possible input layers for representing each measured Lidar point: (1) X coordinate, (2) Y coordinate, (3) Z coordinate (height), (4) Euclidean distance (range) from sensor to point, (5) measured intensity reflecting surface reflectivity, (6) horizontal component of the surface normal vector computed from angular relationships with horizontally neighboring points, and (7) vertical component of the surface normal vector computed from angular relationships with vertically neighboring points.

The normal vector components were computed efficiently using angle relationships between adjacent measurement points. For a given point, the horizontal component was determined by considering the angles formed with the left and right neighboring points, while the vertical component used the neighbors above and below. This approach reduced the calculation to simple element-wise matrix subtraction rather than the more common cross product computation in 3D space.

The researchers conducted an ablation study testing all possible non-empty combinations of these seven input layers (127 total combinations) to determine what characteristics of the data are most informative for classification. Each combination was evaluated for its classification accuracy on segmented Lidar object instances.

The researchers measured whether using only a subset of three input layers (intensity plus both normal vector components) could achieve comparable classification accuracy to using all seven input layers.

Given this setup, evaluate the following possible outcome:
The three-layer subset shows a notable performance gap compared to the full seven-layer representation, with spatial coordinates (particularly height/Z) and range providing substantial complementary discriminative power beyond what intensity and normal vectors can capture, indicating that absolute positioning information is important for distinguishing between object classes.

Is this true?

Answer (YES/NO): NO